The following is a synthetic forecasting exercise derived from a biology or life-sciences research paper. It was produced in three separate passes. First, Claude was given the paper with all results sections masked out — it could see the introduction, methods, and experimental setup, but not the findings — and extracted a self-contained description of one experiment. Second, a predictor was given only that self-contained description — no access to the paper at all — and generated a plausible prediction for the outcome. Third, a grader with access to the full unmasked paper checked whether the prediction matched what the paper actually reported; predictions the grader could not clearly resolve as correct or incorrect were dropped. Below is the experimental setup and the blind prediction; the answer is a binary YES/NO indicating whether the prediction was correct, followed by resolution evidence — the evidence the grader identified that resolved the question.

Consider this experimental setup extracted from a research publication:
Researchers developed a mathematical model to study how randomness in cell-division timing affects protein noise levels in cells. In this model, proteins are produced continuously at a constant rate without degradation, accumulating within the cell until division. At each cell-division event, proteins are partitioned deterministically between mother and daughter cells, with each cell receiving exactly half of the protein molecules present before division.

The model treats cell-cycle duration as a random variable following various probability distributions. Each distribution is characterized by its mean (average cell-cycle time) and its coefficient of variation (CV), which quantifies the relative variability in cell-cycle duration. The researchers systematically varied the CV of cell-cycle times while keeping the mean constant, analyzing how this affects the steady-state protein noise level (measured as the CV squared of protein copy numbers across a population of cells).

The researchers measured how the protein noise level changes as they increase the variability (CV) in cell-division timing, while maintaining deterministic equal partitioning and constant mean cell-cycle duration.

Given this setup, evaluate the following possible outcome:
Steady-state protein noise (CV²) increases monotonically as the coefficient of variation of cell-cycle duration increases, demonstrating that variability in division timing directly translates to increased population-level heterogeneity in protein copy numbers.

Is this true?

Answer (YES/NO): YES